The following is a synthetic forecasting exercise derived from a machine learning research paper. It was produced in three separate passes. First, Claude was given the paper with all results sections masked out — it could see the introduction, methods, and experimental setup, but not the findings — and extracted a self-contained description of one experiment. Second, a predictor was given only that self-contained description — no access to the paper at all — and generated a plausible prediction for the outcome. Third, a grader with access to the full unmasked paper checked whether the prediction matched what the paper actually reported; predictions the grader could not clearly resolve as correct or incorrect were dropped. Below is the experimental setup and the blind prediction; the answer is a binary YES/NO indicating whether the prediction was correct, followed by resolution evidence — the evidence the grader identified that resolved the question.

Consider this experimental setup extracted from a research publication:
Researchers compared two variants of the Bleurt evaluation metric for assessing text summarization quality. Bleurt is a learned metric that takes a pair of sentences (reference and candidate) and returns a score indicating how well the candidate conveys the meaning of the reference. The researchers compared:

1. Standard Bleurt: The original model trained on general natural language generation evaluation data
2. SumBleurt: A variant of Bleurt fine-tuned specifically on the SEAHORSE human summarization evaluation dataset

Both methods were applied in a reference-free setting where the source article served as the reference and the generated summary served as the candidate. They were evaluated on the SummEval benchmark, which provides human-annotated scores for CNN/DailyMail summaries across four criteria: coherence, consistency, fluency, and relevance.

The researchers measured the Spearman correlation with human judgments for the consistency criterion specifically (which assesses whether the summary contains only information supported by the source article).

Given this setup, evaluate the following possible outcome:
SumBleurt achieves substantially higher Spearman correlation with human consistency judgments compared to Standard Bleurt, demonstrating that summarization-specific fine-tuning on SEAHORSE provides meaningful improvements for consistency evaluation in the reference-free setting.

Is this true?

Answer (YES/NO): NO